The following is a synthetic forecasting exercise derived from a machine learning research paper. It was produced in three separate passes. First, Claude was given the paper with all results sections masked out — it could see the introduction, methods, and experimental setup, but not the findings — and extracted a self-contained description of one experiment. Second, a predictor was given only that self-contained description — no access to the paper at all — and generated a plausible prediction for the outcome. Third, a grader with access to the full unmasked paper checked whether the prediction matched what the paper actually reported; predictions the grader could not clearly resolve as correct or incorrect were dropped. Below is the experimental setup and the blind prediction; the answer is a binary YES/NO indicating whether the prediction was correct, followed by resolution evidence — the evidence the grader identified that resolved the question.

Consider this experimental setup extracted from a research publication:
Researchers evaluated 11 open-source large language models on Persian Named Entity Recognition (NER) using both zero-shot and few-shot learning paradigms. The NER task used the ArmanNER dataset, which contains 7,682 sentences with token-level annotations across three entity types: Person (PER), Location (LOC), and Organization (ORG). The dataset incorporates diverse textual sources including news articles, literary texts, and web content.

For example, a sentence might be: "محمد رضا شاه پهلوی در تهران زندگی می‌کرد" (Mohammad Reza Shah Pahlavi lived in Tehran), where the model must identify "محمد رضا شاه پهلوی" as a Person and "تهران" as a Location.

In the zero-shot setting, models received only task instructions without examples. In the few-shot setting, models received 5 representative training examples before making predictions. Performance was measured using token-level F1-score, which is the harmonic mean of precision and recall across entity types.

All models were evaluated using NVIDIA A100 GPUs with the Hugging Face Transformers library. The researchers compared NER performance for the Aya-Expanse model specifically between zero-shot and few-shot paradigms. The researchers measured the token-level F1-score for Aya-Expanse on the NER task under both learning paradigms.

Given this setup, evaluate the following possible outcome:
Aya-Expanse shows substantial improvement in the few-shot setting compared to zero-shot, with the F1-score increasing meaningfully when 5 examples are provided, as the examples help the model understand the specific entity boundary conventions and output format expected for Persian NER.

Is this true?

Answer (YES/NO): NO